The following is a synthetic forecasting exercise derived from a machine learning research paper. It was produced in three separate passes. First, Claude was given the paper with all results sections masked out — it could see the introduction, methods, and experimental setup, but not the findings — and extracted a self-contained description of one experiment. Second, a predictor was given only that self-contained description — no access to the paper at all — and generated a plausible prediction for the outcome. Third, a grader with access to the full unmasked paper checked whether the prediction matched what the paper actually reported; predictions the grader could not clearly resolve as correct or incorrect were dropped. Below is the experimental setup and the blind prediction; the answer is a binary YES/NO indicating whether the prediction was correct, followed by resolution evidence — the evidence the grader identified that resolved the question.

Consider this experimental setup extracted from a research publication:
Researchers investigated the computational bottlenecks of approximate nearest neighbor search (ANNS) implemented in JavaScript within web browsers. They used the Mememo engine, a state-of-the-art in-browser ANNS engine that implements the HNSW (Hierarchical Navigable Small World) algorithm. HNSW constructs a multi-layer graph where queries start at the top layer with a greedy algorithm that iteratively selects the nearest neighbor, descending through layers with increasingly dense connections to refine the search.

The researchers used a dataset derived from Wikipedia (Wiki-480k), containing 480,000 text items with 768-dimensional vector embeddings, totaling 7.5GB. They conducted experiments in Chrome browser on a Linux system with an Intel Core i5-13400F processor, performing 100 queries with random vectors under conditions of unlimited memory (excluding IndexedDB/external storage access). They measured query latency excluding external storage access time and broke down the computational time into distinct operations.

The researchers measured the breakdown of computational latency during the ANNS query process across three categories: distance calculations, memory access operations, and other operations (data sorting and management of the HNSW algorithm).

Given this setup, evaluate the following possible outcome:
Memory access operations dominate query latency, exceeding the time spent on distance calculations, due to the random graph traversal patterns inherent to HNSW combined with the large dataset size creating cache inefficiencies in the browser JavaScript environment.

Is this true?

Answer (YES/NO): NO